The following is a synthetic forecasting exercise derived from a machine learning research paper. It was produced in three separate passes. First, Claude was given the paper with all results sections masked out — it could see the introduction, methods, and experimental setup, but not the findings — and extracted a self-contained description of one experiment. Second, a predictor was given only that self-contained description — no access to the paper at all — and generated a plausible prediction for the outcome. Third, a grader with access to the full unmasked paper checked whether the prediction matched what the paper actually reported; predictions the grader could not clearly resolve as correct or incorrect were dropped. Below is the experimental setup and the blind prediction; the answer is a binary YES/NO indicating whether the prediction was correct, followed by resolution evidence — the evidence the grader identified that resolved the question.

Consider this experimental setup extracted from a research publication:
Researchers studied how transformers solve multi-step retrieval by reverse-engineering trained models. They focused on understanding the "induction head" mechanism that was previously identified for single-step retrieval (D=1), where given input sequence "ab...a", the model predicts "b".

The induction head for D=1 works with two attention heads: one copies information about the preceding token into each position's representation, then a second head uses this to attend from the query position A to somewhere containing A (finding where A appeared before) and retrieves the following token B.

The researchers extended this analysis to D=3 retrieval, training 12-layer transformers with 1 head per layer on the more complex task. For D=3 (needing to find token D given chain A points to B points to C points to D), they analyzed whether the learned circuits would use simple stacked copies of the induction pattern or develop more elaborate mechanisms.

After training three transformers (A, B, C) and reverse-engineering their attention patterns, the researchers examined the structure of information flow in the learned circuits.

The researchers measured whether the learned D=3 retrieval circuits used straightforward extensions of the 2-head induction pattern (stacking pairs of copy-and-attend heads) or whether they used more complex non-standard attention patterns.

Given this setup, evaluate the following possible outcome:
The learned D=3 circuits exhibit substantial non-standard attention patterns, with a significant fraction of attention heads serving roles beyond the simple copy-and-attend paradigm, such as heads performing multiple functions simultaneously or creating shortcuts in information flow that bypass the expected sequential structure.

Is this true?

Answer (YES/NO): NO